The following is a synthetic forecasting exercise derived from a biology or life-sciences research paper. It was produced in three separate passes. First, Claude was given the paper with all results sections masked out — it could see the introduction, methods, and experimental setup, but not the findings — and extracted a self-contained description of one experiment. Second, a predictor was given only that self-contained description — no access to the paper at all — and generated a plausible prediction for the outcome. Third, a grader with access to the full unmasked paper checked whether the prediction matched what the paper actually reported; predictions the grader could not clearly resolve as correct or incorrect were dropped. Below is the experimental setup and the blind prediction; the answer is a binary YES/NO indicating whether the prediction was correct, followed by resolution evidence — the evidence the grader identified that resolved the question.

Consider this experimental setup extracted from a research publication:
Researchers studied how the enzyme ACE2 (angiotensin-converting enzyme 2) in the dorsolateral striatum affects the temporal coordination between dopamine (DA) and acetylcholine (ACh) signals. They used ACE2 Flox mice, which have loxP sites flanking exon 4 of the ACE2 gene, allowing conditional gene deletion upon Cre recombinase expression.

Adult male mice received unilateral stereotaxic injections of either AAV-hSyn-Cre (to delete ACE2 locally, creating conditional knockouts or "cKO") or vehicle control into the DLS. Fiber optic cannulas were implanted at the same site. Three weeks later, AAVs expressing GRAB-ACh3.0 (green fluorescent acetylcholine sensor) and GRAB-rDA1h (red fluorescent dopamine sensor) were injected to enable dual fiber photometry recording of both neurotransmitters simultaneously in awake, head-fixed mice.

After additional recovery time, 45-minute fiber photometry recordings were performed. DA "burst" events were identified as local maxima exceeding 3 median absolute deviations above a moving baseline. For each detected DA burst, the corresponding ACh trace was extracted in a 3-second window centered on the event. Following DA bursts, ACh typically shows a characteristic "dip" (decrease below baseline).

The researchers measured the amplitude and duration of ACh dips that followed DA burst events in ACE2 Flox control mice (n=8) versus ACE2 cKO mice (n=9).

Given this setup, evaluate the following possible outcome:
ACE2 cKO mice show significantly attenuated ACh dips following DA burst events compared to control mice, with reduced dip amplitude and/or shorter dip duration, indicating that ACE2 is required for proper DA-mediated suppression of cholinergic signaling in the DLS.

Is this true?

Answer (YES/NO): YES